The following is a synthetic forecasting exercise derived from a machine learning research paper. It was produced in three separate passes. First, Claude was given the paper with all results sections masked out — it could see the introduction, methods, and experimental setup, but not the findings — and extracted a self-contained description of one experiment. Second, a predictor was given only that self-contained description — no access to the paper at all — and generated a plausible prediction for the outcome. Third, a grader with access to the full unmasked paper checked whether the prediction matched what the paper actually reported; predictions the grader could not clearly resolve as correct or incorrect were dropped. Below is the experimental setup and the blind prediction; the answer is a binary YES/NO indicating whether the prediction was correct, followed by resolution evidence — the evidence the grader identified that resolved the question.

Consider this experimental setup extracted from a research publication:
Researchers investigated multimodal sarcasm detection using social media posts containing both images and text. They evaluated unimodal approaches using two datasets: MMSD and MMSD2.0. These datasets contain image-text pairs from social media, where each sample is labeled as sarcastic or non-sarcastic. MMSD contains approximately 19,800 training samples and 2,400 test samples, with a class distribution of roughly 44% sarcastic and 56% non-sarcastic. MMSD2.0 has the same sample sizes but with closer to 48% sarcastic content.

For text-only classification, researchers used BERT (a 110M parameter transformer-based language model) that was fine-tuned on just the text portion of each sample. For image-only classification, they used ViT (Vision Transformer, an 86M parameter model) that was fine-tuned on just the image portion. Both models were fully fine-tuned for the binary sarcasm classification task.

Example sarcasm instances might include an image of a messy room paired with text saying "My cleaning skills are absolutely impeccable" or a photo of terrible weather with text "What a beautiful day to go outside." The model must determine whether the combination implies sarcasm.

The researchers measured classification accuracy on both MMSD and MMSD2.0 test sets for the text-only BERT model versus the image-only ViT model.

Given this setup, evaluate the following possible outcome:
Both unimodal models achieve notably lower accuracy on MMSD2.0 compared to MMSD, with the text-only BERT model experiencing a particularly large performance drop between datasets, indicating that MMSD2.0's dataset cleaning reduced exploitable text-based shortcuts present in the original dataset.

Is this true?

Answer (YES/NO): NO